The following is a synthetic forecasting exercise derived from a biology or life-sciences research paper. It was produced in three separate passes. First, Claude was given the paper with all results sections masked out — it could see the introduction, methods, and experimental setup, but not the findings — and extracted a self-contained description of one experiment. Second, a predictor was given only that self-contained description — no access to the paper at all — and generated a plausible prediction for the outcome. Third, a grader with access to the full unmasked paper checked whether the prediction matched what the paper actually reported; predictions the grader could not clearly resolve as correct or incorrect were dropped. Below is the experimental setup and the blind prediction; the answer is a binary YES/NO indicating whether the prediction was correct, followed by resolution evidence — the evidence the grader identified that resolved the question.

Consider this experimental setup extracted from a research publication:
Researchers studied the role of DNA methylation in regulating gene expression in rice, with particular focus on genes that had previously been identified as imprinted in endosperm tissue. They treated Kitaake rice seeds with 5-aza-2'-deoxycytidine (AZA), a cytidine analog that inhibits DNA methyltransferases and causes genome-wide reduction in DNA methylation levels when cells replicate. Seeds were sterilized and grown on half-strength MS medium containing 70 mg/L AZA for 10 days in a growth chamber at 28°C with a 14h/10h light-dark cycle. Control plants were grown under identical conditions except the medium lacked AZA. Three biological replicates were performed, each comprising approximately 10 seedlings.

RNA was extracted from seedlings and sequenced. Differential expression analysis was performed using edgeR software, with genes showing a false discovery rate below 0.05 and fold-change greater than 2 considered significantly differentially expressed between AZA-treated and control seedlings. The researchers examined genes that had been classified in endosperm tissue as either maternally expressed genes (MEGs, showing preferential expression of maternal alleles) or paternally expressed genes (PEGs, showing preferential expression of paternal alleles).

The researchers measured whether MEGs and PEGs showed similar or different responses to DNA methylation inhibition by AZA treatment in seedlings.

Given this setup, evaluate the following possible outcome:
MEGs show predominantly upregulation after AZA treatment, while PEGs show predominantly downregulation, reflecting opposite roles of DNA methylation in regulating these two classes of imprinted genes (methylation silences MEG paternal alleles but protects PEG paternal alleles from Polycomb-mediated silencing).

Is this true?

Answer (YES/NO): NO